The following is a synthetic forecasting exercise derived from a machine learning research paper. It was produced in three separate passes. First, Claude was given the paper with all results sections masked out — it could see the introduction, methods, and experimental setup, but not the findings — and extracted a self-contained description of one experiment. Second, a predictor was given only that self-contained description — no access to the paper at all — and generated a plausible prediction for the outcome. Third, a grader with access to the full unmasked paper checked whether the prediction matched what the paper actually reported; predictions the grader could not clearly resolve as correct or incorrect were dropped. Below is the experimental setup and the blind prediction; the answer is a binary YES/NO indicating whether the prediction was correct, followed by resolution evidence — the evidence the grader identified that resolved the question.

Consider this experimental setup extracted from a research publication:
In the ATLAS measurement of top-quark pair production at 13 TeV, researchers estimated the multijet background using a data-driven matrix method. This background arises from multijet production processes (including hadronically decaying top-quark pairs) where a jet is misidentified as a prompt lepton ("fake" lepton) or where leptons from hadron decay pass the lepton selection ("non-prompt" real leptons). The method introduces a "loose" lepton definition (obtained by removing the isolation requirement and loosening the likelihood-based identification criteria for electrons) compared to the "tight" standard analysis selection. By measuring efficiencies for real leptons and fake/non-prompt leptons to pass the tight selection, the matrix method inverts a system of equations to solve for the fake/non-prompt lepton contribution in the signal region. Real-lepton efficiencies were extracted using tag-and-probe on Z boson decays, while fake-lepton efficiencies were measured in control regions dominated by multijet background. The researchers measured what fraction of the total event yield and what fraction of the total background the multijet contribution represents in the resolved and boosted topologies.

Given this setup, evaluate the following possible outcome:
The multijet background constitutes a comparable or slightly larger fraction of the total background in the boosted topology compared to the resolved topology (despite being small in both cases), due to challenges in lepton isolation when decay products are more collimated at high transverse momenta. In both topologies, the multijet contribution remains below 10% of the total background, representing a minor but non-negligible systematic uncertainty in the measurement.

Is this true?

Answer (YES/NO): NO